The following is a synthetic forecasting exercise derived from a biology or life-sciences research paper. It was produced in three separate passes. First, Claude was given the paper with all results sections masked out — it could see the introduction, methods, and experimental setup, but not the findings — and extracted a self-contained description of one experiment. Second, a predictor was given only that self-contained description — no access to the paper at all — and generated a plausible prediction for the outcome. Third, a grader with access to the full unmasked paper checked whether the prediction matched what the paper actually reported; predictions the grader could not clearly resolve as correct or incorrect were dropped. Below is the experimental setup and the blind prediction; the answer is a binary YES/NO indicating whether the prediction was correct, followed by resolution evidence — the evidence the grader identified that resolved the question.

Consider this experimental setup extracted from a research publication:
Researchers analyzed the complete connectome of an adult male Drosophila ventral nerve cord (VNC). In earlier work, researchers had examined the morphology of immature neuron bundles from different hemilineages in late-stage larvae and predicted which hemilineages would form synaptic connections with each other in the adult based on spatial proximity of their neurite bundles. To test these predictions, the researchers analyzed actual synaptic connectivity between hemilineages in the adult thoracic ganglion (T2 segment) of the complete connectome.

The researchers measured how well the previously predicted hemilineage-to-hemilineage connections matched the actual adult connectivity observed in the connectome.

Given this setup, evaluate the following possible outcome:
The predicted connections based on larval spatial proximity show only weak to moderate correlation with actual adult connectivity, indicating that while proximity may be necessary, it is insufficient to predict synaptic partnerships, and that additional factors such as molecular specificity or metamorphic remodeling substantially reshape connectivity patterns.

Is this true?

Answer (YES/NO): NO